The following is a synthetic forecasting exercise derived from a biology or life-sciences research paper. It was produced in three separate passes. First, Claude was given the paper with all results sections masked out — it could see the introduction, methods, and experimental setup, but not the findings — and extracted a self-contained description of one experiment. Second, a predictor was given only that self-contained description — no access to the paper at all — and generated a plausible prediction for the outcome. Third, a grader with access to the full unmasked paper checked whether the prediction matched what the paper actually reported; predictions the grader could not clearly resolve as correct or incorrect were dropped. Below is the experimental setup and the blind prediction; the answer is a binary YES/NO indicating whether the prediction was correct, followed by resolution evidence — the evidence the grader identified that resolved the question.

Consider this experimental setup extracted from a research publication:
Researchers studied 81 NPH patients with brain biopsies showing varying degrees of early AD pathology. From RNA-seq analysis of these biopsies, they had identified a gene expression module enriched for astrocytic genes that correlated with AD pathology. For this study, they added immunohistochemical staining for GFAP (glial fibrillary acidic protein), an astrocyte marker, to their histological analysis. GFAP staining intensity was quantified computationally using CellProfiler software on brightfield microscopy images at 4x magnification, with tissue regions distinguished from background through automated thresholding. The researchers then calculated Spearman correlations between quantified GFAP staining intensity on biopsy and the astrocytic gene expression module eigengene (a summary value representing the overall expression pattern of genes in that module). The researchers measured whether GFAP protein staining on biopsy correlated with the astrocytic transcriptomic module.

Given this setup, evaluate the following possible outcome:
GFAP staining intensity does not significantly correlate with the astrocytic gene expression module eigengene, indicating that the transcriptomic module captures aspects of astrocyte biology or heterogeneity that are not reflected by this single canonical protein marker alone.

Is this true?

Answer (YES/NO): NO